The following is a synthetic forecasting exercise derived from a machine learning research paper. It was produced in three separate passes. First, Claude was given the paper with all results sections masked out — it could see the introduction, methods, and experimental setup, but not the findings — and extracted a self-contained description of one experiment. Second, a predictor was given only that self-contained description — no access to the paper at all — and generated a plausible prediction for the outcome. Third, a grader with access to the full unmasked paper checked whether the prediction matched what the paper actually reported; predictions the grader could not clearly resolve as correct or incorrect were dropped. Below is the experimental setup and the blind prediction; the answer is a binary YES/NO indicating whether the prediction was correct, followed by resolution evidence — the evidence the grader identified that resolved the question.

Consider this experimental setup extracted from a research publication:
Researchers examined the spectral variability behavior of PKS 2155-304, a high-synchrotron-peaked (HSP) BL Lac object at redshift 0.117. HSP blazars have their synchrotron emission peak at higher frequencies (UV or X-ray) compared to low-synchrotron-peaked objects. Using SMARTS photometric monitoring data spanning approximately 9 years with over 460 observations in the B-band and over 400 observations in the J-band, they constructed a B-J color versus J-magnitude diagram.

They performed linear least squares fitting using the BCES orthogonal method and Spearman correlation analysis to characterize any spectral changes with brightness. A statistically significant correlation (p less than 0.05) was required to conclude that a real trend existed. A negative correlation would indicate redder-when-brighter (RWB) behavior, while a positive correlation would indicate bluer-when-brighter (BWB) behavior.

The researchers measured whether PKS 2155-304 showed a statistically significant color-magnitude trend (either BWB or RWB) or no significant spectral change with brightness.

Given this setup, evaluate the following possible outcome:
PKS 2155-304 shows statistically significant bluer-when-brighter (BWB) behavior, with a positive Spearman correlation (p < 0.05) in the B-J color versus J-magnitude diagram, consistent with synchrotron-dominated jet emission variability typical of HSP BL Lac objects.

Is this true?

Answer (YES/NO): NO